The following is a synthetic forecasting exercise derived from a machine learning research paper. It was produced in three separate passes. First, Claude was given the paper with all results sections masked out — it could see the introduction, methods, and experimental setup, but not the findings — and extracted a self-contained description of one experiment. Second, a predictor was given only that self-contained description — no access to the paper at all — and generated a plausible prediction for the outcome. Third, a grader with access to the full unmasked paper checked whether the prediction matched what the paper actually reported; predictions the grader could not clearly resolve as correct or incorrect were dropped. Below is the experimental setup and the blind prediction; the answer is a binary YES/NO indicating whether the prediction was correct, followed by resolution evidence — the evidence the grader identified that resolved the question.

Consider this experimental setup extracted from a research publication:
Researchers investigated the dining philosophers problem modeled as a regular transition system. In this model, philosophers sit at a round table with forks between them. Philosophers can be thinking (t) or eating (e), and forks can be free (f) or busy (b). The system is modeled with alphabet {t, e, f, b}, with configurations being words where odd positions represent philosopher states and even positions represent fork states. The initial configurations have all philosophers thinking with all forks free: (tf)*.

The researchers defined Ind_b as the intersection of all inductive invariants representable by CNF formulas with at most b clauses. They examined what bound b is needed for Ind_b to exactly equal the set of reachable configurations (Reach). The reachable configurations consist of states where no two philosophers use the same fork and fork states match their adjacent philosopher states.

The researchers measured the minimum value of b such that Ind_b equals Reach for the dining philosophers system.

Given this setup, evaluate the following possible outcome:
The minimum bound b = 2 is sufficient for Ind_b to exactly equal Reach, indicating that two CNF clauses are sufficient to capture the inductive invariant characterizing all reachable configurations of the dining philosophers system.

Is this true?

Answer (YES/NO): NO